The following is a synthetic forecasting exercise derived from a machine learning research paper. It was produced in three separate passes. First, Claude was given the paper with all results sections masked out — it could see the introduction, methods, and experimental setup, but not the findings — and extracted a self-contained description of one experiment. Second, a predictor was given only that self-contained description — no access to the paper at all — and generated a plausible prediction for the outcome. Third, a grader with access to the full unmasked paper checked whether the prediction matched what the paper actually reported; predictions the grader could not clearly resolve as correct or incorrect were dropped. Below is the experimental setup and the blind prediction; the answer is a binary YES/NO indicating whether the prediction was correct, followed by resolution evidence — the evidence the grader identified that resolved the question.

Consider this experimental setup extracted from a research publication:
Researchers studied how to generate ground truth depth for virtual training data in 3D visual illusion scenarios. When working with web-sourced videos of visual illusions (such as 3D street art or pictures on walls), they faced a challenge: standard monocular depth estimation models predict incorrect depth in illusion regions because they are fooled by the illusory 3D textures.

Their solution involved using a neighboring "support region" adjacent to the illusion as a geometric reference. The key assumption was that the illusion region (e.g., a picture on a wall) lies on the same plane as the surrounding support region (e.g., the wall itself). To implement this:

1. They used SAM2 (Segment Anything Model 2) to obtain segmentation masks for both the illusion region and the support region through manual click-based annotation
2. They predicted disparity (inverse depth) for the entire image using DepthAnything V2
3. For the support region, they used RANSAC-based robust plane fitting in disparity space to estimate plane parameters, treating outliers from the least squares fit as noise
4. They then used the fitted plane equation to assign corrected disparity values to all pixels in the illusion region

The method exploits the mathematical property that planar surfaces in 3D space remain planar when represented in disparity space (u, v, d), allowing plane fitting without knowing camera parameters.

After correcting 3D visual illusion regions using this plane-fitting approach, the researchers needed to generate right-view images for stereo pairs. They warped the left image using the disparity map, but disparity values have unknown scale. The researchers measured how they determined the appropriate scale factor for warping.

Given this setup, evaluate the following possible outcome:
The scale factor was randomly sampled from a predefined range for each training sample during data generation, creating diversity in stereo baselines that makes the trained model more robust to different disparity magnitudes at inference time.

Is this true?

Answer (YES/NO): NO